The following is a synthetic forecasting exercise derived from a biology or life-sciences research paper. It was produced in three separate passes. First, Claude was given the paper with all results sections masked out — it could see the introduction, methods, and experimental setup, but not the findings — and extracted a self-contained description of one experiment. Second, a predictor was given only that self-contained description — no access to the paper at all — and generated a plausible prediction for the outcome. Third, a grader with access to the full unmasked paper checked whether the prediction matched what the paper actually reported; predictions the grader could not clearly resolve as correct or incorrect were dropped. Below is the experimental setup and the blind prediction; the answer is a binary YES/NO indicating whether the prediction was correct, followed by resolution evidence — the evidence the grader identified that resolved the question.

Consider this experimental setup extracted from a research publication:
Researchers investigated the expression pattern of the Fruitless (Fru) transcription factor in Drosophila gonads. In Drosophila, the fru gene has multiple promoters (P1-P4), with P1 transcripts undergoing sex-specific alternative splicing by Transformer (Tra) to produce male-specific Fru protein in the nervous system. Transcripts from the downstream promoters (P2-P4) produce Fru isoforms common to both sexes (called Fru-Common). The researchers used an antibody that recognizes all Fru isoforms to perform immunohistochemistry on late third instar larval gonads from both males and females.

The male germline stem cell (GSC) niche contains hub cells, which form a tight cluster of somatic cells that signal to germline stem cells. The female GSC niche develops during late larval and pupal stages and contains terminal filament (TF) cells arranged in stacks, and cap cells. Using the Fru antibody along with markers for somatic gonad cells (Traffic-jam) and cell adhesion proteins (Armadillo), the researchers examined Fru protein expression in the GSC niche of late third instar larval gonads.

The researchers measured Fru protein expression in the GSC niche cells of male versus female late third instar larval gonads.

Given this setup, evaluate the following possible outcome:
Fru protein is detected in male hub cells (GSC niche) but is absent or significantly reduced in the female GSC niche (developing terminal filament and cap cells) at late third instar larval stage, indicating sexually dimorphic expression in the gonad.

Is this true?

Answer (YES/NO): YES